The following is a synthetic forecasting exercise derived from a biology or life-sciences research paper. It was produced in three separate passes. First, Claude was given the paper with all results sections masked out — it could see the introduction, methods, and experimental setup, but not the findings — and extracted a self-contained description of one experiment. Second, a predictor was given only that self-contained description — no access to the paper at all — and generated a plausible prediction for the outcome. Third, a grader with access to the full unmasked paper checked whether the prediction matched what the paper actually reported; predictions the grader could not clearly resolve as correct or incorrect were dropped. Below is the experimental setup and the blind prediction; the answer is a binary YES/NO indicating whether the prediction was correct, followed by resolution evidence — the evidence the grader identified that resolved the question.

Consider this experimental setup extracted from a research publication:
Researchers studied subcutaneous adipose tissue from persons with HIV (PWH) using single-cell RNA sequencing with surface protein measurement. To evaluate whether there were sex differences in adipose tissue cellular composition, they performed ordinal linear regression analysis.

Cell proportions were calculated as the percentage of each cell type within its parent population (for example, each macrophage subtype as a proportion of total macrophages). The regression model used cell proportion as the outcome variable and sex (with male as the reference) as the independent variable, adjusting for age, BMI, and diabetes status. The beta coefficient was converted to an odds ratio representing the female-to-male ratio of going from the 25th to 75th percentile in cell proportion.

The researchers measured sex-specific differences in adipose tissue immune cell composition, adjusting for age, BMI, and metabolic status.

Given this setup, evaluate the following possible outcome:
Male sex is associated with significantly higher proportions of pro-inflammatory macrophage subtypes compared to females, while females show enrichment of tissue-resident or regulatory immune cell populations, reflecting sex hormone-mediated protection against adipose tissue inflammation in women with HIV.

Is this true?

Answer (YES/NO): YES